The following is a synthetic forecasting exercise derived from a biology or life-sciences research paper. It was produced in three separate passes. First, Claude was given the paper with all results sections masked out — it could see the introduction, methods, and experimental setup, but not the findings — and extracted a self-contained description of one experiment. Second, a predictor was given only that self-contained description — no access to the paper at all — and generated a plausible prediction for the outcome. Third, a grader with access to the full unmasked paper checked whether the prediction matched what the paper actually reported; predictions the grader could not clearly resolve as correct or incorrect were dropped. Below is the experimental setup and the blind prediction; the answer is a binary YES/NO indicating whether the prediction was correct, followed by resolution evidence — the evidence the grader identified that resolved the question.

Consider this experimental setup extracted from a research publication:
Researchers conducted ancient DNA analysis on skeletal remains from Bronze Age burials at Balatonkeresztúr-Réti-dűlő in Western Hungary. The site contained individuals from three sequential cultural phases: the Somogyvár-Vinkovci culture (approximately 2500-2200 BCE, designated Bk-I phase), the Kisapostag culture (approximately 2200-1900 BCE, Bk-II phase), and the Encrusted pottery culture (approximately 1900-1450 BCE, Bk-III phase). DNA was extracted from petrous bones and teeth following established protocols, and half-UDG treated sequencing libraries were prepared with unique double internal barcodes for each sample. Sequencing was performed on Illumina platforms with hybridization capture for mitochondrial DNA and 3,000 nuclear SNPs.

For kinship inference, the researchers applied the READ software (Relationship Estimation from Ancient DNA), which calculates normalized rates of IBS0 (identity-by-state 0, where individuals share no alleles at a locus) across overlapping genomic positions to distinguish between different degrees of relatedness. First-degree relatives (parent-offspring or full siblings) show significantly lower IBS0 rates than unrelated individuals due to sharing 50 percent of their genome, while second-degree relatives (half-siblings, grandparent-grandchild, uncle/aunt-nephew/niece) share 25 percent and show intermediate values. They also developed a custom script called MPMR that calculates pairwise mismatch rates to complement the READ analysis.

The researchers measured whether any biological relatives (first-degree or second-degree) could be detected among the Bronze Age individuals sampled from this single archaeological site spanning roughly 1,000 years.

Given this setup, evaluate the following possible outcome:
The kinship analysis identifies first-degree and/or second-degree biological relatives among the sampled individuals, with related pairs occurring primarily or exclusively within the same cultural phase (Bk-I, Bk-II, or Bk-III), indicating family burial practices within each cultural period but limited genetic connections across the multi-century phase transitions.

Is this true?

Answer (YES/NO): YES